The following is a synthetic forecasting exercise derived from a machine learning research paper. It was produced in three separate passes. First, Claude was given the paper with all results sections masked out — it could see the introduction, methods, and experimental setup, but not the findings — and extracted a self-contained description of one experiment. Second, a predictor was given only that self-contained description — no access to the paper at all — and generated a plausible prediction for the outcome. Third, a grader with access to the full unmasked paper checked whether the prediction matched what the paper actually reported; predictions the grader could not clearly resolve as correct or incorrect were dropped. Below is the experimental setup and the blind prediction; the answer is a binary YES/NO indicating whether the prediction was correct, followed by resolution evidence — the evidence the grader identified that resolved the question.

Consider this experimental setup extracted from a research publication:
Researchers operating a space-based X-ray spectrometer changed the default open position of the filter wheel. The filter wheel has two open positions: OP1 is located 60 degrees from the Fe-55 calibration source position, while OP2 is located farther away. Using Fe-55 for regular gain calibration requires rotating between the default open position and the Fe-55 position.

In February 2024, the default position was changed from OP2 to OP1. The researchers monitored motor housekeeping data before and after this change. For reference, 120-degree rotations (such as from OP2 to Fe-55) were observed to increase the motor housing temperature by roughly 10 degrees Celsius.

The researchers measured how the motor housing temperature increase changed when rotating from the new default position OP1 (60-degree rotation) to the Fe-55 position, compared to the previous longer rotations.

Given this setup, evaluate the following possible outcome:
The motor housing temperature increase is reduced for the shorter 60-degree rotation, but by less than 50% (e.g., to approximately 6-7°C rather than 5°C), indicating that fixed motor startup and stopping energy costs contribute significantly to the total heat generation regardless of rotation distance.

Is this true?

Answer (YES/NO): NO